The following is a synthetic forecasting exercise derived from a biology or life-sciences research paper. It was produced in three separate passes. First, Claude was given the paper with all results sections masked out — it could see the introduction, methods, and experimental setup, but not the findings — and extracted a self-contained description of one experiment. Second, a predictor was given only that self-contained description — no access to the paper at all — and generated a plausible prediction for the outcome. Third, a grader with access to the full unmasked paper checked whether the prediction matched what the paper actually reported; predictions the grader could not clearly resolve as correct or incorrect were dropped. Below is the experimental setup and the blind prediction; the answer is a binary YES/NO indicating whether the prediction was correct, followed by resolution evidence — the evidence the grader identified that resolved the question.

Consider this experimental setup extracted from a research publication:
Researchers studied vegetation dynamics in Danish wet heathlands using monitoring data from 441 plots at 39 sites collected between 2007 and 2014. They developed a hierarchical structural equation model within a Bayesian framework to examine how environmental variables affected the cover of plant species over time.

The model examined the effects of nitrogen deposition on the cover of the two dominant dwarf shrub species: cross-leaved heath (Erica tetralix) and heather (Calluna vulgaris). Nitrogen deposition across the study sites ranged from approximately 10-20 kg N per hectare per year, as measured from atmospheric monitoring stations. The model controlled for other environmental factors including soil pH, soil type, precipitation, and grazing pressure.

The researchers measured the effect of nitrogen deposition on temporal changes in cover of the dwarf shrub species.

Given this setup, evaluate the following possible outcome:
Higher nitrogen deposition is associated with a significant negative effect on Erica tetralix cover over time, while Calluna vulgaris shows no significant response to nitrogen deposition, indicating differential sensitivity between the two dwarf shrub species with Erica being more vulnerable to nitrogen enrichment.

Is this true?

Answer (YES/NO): NO